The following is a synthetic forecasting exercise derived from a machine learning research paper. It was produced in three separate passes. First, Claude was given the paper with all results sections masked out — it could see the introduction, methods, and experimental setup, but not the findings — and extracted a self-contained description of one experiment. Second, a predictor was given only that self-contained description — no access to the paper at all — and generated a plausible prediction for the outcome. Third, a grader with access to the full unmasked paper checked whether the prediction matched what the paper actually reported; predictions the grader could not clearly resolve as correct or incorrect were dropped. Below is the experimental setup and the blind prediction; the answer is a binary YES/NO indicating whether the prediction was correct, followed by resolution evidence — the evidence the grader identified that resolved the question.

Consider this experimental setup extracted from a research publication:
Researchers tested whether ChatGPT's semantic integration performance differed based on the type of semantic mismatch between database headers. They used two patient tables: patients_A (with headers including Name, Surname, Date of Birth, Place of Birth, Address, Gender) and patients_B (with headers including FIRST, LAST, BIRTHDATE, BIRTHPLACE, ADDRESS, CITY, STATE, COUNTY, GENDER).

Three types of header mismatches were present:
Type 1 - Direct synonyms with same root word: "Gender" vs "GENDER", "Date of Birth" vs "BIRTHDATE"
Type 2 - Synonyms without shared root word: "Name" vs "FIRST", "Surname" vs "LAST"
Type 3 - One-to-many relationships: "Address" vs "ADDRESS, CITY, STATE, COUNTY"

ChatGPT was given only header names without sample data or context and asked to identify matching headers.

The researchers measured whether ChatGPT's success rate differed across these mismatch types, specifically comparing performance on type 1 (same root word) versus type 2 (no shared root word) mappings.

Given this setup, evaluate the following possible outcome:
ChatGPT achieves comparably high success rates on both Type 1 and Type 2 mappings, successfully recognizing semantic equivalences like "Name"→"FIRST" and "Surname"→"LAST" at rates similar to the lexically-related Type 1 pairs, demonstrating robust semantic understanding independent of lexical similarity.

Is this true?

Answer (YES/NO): NO